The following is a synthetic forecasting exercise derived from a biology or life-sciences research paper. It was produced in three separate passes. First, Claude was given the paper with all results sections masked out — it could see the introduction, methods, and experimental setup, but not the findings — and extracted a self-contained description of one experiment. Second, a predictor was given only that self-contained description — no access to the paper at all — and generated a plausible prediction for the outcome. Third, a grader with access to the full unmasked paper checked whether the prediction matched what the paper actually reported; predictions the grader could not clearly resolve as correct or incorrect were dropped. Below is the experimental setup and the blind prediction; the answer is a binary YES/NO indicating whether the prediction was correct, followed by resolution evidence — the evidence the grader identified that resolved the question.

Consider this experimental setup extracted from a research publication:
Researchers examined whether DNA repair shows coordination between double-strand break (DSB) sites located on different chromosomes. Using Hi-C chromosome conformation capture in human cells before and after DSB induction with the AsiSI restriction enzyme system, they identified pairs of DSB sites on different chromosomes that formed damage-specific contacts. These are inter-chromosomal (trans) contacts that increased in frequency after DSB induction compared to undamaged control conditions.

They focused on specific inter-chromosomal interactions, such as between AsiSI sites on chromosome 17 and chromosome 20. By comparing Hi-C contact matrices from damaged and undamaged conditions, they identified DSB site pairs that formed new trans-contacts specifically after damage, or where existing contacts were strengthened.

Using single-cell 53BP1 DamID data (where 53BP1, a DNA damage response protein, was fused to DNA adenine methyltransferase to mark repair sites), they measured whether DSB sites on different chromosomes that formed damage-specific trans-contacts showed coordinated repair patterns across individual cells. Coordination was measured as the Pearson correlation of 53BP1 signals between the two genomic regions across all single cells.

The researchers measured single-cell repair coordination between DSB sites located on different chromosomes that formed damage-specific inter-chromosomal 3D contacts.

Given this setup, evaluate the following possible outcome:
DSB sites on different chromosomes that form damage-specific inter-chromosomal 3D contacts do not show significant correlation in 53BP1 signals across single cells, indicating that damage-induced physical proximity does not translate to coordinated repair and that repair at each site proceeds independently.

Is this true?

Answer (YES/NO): NO